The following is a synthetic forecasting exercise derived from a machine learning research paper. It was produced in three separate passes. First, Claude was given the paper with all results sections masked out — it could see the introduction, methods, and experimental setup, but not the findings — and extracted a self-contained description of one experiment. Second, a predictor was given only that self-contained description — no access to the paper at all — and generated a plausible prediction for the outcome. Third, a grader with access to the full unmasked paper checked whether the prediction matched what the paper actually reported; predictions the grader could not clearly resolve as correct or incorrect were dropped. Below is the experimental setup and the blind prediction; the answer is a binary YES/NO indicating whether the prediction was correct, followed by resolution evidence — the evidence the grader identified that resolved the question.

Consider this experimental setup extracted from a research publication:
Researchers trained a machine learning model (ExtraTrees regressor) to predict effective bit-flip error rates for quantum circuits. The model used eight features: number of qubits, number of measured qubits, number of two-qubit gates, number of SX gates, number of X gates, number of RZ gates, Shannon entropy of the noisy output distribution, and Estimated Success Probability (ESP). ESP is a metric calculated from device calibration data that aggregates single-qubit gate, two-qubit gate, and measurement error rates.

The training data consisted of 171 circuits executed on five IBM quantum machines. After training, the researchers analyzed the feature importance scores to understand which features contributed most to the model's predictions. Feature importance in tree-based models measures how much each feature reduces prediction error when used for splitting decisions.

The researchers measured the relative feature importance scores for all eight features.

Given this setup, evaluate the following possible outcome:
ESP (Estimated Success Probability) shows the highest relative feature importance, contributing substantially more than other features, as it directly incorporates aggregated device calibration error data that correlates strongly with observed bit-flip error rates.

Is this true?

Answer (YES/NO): YES